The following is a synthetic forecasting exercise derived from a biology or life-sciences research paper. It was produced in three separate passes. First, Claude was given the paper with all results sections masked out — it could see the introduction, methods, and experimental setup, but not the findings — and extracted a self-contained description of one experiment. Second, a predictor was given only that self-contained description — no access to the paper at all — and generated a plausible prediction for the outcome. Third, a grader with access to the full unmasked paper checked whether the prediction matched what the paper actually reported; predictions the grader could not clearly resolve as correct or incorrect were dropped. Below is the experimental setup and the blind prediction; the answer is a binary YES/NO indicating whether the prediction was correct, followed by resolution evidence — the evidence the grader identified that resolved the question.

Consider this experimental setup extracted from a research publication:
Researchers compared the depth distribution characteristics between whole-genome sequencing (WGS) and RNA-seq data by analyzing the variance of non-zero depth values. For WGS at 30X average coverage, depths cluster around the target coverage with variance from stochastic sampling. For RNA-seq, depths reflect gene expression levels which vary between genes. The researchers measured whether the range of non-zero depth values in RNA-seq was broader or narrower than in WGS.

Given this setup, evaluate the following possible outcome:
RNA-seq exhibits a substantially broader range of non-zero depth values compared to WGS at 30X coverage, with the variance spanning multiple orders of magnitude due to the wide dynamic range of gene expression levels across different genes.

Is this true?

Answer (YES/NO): YES